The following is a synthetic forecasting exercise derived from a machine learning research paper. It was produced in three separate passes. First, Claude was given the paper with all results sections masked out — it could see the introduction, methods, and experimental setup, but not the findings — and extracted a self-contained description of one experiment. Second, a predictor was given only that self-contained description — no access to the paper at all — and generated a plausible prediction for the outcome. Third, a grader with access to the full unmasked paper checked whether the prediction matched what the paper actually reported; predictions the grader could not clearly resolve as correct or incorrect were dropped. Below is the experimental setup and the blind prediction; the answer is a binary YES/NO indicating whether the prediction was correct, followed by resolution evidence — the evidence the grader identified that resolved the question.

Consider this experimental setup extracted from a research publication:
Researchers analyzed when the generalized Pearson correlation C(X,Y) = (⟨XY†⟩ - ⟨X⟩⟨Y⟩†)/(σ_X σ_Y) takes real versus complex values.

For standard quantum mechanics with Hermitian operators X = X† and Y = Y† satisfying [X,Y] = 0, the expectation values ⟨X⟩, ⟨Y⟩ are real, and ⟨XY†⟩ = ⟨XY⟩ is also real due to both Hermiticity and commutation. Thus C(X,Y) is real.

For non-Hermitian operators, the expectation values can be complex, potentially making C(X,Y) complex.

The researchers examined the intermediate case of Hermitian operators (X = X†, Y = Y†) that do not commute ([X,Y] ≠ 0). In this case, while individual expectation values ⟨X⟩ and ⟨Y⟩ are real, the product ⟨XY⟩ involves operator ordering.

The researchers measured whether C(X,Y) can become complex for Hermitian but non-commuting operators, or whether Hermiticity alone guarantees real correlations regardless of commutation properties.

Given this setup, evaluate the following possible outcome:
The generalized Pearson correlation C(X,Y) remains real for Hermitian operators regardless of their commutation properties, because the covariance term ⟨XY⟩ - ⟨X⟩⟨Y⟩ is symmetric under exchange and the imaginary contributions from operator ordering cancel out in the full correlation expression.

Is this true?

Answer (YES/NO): NO